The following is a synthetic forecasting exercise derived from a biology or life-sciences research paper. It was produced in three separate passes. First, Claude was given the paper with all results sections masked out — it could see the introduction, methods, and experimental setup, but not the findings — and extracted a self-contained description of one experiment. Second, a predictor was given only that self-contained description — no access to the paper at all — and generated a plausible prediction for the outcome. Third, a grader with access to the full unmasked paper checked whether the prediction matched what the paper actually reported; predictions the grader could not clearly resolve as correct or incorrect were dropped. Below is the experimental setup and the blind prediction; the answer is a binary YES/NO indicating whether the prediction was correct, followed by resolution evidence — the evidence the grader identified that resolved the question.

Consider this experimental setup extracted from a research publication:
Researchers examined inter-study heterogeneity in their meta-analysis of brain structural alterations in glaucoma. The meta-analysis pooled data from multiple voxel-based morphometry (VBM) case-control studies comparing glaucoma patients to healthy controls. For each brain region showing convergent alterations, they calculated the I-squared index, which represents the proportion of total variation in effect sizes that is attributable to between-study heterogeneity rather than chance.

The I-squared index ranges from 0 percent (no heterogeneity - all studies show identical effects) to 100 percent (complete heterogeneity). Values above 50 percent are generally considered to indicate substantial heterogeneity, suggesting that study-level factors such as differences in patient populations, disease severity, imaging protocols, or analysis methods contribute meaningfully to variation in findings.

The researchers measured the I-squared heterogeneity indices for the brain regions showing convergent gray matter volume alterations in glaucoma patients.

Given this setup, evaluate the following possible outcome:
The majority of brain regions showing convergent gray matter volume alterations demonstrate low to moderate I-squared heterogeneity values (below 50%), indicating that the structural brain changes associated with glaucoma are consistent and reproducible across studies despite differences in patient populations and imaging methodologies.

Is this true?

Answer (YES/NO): YES